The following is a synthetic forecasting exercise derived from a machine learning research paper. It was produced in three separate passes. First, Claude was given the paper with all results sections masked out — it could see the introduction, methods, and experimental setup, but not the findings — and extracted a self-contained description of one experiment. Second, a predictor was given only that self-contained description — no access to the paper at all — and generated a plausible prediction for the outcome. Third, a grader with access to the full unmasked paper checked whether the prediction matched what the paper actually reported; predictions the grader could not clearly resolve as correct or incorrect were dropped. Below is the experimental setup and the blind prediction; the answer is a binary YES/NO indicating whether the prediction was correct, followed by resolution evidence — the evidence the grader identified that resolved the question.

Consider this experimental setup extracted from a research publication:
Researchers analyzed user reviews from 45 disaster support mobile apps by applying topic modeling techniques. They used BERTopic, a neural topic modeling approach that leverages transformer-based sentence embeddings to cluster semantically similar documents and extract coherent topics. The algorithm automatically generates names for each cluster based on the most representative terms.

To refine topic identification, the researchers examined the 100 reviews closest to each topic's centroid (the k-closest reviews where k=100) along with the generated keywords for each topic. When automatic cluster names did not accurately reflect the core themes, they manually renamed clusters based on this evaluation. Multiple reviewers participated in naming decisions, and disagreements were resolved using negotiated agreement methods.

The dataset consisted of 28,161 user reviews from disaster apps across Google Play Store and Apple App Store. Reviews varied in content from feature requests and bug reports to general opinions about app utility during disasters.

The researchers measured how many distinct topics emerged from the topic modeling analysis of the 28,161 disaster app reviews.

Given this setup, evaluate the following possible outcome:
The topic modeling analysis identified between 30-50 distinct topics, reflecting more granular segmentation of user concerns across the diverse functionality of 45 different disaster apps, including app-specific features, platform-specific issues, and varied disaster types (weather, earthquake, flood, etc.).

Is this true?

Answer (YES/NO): NO